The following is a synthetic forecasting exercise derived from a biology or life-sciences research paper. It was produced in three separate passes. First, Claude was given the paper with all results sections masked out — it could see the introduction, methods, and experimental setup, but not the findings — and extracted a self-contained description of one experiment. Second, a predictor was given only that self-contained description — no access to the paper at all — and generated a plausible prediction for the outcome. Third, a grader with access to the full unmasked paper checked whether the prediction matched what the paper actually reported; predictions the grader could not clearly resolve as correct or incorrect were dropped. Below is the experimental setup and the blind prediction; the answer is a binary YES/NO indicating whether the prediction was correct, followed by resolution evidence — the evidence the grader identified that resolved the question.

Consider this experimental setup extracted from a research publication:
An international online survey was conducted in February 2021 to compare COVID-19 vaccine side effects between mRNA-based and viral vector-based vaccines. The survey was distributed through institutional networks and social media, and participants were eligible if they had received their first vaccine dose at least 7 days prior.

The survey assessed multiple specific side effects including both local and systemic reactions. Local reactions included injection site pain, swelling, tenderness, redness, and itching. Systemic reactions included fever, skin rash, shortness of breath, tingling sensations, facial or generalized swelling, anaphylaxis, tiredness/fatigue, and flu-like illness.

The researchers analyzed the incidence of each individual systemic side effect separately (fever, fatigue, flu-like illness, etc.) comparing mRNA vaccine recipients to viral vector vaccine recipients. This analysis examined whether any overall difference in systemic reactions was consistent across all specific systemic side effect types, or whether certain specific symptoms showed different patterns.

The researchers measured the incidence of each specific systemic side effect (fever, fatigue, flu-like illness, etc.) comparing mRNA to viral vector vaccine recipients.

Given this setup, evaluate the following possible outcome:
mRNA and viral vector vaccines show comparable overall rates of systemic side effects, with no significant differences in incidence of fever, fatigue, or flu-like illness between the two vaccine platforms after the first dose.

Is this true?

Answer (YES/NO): NO